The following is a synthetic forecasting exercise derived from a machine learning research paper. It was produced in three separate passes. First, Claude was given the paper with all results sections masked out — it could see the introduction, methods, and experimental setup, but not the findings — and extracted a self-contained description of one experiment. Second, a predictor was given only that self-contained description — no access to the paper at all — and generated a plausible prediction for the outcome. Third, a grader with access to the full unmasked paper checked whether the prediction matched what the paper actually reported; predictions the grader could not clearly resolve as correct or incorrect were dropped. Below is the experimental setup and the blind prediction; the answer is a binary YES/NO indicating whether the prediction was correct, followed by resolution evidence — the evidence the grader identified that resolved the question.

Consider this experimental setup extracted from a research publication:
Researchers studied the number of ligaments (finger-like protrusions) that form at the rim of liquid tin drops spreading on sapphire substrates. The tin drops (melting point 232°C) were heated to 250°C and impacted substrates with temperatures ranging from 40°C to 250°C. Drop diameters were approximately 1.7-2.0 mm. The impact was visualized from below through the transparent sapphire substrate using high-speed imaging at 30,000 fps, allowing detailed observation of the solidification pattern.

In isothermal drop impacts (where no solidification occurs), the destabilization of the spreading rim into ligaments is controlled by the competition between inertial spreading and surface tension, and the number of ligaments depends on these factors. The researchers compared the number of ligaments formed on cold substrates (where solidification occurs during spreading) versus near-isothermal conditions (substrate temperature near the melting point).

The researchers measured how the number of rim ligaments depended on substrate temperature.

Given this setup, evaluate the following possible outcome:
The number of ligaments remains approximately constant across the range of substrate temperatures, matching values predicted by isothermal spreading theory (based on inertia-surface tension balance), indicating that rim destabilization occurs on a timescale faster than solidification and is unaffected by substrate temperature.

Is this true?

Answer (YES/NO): NO